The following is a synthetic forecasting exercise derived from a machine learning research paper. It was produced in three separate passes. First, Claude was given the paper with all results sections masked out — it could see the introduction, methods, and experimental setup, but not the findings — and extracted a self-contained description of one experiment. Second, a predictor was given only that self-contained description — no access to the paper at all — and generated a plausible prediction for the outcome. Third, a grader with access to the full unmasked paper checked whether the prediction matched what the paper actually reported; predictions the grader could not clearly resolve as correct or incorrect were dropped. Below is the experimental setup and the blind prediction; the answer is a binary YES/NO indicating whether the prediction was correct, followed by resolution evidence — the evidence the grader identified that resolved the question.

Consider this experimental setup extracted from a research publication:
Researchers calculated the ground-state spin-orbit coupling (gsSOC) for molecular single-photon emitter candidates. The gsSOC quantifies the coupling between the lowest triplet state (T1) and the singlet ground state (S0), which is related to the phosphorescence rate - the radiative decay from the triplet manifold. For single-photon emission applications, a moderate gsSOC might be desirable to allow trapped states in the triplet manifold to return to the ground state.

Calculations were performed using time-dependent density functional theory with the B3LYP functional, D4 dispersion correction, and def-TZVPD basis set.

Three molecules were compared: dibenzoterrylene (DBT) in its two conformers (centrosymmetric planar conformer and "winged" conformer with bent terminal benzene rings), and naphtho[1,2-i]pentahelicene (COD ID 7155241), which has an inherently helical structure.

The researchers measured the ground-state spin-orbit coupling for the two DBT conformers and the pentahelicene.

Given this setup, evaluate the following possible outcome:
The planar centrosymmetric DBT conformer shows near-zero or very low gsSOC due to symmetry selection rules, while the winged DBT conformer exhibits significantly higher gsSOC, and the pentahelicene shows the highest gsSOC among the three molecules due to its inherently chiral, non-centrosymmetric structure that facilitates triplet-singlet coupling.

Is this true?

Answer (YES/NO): YES